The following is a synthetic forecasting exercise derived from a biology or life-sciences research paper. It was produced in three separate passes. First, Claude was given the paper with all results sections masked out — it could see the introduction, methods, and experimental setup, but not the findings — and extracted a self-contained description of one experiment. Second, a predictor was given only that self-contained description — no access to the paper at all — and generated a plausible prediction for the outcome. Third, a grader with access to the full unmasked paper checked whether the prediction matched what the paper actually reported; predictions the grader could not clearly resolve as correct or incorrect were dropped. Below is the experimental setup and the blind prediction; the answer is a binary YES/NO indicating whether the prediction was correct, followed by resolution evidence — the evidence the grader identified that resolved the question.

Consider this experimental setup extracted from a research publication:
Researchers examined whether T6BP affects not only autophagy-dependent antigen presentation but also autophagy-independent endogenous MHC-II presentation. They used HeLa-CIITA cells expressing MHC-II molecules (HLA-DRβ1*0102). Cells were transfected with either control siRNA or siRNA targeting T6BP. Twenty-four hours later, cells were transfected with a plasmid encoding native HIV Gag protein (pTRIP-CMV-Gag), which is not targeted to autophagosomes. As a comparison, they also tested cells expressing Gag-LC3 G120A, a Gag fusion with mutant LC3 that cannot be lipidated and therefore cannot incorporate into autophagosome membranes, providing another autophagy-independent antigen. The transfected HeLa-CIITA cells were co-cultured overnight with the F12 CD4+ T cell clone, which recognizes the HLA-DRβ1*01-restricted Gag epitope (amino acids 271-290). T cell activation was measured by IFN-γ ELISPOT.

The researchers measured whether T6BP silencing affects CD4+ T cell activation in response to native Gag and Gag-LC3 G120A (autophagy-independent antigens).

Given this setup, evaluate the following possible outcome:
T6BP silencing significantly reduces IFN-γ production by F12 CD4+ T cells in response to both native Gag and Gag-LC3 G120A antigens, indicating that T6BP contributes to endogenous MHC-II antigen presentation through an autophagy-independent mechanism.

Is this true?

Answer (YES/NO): YES